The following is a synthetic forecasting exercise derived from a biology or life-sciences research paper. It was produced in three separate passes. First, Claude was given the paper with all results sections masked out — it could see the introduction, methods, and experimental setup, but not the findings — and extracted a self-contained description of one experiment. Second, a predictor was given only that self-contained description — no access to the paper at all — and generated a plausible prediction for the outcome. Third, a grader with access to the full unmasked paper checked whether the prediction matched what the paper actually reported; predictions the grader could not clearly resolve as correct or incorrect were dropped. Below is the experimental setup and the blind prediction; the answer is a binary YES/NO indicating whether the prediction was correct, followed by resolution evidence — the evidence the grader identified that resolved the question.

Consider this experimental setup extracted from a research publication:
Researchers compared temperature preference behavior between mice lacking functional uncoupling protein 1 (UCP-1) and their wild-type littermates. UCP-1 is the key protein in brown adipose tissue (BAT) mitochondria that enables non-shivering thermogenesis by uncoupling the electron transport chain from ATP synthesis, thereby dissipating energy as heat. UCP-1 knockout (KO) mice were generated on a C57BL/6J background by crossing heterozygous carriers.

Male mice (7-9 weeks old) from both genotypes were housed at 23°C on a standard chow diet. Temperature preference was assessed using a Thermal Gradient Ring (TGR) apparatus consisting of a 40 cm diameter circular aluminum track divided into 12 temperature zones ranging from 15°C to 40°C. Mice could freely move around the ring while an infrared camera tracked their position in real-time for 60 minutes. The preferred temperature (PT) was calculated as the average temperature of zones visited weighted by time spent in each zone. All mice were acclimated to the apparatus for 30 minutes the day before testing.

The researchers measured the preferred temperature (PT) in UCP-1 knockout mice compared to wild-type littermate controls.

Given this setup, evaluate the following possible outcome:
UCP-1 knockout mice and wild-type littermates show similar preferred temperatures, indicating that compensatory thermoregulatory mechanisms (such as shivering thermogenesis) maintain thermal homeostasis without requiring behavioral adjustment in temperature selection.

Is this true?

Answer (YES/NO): NO